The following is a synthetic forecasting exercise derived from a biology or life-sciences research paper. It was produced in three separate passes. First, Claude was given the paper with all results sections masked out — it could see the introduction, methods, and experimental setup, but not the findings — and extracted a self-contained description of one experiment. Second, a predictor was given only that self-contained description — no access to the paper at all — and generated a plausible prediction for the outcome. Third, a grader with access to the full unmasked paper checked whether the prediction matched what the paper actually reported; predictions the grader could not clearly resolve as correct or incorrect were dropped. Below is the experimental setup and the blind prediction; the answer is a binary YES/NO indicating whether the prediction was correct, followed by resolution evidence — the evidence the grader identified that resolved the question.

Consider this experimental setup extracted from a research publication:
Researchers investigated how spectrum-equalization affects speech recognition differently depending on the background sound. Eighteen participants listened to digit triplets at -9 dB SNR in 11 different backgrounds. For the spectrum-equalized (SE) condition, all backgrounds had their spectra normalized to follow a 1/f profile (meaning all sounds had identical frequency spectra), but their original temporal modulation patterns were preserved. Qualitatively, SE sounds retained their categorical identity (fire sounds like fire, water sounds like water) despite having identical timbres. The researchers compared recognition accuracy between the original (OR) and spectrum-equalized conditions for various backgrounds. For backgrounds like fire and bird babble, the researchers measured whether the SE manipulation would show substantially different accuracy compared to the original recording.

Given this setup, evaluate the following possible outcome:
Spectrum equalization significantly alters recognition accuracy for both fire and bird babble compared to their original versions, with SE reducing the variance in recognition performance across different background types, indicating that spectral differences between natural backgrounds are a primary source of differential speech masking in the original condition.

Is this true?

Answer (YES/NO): NO